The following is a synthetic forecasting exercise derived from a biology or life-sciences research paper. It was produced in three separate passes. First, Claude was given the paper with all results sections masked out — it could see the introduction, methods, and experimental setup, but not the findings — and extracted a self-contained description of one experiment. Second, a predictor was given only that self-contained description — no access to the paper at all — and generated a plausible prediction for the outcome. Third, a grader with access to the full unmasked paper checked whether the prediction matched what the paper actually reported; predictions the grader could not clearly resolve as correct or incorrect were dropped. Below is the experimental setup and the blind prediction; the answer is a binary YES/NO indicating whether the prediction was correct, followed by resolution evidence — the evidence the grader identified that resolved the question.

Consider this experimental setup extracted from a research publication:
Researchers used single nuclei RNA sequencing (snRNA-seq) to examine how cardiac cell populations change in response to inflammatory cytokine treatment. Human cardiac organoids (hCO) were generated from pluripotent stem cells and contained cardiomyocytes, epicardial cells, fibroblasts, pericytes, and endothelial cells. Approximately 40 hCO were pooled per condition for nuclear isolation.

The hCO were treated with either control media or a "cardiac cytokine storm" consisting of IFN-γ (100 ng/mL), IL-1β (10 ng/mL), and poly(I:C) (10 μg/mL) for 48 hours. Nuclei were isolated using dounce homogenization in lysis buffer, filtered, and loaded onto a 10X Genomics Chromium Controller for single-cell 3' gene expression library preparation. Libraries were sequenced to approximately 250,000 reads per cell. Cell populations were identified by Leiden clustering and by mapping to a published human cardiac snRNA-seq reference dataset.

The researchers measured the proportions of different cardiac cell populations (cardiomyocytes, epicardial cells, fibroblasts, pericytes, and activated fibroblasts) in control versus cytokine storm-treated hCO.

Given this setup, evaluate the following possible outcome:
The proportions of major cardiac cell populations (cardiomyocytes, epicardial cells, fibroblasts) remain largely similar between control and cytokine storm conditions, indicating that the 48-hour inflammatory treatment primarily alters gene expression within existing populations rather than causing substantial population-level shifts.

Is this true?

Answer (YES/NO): NO